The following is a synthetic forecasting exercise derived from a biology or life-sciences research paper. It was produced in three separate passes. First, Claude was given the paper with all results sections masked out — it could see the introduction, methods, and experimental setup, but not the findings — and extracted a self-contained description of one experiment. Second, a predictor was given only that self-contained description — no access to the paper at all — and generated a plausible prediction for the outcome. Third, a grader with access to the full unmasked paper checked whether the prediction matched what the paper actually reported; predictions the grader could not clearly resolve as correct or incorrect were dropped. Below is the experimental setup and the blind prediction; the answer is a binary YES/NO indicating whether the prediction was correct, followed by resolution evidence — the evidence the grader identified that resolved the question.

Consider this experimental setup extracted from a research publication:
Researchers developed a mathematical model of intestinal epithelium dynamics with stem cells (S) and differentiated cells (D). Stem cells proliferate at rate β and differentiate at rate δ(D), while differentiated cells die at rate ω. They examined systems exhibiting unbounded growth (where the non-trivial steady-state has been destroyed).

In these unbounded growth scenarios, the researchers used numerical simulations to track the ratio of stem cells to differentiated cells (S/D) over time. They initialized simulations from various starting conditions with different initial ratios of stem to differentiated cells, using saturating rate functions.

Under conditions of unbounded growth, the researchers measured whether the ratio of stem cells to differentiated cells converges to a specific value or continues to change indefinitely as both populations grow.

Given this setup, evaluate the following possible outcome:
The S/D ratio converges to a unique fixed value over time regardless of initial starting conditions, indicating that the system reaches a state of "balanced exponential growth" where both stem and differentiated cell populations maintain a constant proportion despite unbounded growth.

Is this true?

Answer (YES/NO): YES